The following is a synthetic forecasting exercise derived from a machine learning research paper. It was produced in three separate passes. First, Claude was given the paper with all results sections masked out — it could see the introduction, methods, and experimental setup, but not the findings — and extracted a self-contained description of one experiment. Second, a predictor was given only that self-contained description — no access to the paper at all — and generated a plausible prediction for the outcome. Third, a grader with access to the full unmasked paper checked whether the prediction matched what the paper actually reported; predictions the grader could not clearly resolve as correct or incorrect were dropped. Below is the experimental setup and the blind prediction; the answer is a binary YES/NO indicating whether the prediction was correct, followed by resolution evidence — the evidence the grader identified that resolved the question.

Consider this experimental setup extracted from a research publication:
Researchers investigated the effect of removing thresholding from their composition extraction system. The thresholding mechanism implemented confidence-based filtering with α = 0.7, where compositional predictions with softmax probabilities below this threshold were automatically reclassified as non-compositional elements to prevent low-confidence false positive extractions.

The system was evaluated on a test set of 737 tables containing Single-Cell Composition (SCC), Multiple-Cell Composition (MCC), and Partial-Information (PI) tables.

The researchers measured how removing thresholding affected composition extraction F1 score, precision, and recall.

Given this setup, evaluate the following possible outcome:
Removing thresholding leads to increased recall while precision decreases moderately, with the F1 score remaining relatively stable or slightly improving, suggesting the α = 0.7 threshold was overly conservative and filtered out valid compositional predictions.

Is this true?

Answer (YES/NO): NO